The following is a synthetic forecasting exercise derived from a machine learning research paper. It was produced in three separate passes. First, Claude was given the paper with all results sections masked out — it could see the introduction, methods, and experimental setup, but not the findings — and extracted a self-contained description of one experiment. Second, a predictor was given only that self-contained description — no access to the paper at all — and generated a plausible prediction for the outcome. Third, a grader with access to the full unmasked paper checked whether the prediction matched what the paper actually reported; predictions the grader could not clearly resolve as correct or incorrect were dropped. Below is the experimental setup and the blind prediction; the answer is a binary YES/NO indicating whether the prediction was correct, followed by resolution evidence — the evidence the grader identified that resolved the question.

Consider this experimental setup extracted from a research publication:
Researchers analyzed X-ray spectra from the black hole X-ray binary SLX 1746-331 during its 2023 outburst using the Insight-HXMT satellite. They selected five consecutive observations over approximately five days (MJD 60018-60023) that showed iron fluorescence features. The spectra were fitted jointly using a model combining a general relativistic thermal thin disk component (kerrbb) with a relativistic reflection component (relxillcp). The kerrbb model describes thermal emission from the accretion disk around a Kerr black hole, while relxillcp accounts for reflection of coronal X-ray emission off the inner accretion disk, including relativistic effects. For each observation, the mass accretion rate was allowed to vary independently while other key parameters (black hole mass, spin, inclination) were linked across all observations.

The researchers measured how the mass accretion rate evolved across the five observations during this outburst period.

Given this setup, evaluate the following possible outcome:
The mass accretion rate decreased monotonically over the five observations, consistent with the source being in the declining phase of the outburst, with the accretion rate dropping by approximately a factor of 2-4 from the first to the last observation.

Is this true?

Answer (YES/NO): NO